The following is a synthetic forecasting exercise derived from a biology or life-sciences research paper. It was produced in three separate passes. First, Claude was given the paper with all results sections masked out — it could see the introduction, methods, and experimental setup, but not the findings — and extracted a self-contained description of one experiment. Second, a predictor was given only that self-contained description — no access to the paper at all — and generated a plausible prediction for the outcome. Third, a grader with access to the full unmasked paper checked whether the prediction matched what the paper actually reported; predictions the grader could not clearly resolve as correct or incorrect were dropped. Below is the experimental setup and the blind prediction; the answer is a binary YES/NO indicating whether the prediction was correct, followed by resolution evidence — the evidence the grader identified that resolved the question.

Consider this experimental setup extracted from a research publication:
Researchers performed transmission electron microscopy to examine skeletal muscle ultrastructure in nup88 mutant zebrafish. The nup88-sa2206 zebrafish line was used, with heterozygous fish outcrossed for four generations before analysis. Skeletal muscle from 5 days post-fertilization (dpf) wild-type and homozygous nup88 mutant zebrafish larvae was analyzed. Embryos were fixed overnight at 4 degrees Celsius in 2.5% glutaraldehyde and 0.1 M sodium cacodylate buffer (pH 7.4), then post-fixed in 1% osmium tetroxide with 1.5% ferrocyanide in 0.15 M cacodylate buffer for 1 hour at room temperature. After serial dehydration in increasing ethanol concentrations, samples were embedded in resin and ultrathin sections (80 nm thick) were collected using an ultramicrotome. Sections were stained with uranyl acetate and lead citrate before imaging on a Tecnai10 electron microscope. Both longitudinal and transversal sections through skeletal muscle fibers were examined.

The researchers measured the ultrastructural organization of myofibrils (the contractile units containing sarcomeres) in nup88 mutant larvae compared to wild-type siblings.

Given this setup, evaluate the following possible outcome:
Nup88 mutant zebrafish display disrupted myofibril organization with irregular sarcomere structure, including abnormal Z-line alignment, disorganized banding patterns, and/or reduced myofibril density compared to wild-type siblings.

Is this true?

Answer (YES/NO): NO